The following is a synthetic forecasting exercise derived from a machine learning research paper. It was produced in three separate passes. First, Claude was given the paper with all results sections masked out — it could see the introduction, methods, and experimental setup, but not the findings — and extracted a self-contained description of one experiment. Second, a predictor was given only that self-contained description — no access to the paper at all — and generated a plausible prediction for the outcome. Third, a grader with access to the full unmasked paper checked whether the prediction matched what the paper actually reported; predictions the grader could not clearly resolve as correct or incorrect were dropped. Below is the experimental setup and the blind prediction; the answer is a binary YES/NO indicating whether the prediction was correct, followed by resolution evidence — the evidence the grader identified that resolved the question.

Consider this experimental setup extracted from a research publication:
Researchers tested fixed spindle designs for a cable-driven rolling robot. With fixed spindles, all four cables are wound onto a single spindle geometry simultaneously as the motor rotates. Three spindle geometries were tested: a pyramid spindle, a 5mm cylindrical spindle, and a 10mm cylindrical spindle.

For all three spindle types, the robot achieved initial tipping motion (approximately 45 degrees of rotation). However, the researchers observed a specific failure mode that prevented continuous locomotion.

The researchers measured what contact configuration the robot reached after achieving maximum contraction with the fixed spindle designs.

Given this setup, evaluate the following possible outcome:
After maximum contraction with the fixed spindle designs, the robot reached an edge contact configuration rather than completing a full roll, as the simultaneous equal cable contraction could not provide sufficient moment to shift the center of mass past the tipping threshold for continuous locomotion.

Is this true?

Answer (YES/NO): NO